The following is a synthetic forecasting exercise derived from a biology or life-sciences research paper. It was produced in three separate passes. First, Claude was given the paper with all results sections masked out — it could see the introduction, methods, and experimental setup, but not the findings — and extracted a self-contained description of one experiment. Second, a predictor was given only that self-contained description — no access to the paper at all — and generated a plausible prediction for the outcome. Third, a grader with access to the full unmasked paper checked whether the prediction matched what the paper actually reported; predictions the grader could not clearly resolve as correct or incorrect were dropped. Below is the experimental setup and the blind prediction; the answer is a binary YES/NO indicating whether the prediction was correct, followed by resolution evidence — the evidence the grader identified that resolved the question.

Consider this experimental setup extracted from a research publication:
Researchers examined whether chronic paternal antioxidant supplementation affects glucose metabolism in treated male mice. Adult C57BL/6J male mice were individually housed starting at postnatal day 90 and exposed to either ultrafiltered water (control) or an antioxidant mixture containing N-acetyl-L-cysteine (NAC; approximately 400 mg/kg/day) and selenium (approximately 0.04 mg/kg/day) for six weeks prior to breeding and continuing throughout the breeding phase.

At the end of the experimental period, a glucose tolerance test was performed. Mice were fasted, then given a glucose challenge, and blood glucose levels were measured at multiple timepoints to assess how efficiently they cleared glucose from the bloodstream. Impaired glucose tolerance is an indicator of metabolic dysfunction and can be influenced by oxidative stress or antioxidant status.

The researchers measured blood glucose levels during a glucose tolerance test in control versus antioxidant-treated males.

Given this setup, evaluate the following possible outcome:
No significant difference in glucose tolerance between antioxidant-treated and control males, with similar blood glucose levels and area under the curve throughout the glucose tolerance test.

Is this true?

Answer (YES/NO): YES